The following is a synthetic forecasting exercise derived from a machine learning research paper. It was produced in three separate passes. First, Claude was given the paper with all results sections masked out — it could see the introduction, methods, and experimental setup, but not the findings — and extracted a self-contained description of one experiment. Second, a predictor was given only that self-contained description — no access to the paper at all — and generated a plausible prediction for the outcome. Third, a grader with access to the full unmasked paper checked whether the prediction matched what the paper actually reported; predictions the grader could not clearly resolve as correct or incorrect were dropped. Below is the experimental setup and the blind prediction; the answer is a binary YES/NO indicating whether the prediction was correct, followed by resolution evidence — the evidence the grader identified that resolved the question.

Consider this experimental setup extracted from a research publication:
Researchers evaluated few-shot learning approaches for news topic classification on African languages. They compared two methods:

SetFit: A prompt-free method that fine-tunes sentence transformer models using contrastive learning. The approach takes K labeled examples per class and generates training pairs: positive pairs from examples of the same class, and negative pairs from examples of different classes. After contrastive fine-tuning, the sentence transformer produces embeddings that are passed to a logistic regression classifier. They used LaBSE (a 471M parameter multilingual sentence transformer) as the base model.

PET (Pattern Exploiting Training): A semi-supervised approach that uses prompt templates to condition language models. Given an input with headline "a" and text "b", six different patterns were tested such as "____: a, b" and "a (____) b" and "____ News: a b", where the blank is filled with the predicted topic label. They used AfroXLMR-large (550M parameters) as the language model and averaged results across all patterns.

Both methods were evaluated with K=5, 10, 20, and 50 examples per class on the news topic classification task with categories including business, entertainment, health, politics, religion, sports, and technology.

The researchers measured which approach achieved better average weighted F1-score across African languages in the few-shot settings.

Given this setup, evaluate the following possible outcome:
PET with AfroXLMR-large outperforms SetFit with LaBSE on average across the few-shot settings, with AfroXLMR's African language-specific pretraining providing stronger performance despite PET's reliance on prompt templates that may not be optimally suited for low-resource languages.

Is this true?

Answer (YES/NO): YES